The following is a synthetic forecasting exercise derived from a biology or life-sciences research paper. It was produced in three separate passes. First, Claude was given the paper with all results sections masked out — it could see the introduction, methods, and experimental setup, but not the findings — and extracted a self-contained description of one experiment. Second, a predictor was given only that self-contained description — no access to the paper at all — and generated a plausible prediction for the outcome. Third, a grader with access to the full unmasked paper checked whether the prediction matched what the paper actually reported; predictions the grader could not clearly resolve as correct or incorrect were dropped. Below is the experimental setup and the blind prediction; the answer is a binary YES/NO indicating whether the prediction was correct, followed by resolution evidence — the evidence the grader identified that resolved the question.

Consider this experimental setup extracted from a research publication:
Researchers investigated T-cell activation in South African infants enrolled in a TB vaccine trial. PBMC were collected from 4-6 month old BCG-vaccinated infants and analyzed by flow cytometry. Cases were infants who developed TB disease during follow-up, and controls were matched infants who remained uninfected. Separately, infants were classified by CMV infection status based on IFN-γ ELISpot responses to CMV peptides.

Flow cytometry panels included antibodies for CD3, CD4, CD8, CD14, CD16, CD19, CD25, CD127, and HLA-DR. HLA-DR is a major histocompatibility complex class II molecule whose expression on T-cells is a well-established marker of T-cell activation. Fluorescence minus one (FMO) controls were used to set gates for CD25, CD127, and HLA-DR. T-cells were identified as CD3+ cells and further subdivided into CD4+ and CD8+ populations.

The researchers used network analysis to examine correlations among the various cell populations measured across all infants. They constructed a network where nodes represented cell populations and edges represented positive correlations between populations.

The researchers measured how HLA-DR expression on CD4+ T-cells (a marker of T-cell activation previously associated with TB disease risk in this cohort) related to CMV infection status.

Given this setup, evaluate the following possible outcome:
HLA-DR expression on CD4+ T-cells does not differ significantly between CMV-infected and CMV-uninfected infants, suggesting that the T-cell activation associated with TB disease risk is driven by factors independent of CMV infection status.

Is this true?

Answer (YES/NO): NO